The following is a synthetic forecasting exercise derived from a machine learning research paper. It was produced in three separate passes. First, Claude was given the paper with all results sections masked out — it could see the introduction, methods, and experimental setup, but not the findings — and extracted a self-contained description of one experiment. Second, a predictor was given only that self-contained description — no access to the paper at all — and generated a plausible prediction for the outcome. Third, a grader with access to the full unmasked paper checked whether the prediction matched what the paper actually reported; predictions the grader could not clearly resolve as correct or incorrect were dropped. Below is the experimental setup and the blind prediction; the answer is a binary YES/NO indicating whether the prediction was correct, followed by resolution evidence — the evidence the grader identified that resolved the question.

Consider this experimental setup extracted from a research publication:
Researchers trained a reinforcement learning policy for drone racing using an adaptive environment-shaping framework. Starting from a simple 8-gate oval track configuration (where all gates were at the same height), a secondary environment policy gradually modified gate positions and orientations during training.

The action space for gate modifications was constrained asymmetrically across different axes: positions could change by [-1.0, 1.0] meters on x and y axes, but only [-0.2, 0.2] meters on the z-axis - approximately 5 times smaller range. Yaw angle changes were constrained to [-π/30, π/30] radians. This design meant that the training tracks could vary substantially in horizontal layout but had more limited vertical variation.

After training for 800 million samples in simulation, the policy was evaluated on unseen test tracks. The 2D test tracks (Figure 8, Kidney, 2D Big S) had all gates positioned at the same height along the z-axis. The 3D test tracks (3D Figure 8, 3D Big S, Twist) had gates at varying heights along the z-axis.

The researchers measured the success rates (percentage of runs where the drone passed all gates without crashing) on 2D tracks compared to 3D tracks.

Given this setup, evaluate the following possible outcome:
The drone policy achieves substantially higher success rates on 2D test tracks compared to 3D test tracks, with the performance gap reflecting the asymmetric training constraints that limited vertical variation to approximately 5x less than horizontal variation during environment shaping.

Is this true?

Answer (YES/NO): NO